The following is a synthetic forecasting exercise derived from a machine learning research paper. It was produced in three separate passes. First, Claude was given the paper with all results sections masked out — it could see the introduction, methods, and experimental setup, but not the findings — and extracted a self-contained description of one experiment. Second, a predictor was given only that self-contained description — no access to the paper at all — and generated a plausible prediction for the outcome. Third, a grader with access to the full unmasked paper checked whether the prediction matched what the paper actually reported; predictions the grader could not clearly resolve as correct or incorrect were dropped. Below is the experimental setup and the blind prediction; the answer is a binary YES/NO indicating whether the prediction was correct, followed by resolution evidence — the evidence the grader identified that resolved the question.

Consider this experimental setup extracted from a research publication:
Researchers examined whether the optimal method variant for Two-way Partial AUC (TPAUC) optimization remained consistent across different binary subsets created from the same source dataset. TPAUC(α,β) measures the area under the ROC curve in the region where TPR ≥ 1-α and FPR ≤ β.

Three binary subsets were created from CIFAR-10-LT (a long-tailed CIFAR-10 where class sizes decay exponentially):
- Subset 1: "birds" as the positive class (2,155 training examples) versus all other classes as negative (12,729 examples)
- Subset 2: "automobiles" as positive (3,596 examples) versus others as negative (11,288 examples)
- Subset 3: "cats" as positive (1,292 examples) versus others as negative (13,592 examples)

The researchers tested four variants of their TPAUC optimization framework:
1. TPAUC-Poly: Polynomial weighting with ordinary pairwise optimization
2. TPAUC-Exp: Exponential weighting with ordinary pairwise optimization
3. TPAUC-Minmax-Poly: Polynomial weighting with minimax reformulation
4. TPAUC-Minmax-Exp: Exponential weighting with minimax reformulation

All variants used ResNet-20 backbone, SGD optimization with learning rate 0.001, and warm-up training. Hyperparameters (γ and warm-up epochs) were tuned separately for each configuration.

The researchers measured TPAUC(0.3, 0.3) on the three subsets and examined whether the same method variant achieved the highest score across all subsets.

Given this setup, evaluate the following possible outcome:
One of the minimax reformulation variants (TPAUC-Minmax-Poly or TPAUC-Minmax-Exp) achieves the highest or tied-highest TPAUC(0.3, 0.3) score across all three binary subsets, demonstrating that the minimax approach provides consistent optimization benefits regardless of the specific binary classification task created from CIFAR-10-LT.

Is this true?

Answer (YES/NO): NO